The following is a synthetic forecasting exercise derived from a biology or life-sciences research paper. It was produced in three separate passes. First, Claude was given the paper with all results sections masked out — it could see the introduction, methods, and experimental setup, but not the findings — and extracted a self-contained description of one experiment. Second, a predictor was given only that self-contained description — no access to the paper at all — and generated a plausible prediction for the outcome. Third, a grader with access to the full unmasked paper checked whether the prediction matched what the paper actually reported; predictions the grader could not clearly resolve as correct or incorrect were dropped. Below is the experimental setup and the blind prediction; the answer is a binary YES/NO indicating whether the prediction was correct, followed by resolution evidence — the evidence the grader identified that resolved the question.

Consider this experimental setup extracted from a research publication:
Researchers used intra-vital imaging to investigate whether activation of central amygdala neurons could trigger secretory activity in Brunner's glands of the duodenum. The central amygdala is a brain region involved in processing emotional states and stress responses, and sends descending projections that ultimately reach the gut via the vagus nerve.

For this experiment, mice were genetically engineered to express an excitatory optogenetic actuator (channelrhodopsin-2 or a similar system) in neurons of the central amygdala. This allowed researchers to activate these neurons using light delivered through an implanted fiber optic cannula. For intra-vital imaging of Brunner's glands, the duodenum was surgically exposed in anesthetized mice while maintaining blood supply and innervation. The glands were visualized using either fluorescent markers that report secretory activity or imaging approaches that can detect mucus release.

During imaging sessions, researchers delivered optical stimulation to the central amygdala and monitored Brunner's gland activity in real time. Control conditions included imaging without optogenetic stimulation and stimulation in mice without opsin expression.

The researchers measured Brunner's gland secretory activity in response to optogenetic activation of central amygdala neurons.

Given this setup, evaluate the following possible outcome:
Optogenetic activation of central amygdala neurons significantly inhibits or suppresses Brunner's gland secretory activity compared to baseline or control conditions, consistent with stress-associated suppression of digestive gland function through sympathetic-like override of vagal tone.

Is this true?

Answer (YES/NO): NO